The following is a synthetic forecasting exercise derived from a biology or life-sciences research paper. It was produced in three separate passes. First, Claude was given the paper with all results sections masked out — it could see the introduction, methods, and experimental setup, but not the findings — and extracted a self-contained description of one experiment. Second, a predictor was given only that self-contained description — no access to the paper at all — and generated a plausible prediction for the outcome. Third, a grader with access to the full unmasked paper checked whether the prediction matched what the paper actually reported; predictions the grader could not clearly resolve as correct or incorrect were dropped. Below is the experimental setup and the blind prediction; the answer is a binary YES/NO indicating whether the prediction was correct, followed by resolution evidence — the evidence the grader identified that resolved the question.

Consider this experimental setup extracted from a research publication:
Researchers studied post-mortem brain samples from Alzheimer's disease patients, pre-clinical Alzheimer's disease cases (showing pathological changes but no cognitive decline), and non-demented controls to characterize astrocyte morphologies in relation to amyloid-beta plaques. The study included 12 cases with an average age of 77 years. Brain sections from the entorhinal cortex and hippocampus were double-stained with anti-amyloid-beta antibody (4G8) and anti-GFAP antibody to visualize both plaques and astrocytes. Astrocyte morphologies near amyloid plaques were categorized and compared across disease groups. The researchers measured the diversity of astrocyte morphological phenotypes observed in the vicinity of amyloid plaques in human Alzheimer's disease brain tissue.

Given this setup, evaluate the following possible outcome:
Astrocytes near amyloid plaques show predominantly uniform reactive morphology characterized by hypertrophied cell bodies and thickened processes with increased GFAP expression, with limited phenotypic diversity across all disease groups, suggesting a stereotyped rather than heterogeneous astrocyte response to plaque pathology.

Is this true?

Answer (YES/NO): NO